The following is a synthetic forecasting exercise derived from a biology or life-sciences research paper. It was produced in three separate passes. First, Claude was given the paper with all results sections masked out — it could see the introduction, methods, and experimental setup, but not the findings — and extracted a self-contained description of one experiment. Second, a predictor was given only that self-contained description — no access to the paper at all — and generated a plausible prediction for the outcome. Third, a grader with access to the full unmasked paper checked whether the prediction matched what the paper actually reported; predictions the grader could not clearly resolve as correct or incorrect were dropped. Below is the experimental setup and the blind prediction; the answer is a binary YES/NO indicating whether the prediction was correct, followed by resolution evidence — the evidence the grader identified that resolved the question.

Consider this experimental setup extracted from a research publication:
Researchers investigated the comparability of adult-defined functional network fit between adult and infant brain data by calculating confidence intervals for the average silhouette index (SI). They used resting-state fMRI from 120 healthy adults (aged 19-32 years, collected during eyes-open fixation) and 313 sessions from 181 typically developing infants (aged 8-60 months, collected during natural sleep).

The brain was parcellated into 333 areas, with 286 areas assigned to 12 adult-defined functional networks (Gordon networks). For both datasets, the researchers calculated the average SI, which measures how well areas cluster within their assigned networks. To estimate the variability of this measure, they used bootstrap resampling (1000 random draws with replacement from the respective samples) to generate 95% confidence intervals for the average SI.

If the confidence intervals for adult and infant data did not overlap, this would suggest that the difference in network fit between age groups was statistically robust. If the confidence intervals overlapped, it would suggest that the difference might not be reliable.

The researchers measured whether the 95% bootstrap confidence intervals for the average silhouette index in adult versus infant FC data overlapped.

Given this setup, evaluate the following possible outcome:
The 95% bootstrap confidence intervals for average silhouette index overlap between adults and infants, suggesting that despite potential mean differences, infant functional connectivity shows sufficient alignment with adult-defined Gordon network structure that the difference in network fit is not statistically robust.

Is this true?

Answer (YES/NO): NO